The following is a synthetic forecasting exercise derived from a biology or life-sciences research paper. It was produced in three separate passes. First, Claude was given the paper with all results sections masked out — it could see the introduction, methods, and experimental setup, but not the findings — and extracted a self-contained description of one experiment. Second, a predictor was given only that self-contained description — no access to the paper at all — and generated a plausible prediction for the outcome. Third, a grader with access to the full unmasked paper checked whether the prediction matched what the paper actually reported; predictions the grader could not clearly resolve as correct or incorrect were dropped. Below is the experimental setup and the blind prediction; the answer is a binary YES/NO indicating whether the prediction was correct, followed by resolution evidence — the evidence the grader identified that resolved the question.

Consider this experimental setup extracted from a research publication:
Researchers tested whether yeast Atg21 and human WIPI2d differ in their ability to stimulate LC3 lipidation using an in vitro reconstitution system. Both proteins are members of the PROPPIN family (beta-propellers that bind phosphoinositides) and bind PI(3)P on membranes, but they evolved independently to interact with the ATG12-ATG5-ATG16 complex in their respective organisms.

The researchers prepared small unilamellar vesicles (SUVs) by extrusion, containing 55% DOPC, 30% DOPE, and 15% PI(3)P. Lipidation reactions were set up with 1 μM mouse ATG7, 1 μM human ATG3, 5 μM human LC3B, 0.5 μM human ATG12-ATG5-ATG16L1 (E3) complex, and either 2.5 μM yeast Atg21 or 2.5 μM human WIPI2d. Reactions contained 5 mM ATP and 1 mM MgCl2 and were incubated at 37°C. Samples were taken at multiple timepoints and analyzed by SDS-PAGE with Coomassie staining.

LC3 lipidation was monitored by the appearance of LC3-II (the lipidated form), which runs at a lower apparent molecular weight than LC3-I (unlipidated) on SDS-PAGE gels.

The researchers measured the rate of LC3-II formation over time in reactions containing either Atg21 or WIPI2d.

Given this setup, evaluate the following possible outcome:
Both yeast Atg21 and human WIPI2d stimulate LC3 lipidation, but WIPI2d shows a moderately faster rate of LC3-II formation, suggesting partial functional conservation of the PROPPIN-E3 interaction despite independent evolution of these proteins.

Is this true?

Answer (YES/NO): NO